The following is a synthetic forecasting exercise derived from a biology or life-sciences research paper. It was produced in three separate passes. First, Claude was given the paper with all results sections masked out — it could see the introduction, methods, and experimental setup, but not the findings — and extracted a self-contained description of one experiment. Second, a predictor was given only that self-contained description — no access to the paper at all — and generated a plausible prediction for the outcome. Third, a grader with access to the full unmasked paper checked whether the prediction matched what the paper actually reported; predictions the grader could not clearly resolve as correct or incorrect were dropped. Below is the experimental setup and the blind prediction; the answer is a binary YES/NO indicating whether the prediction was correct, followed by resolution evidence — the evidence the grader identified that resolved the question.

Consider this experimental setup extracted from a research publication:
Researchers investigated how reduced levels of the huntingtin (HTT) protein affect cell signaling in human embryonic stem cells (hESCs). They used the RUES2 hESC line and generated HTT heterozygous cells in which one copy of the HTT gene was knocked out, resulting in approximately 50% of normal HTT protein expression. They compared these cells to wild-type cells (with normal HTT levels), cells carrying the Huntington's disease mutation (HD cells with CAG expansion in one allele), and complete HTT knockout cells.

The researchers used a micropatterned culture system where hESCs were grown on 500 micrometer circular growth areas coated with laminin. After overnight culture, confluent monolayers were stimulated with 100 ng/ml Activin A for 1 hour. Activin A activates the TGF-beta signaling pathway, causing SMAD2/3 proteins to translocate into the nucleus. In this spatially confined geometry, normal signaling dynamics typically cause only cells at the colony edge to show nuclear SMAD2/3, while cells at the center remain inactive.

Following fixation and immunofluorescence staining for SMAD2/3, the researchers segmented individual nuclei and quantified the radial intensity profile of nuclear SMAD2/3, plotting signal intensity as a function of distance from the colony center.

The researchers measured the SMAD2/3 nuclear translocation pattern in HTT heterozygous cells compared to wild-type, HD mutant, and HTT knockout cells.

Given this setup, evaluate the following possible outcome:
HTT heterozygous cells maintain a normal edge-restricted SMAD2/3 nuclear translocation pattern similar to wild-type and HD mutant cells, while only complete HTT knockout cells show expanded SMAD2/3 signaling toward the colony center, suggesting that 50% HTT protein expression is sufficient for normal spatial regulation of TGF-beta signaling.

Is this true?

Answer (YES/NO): NO